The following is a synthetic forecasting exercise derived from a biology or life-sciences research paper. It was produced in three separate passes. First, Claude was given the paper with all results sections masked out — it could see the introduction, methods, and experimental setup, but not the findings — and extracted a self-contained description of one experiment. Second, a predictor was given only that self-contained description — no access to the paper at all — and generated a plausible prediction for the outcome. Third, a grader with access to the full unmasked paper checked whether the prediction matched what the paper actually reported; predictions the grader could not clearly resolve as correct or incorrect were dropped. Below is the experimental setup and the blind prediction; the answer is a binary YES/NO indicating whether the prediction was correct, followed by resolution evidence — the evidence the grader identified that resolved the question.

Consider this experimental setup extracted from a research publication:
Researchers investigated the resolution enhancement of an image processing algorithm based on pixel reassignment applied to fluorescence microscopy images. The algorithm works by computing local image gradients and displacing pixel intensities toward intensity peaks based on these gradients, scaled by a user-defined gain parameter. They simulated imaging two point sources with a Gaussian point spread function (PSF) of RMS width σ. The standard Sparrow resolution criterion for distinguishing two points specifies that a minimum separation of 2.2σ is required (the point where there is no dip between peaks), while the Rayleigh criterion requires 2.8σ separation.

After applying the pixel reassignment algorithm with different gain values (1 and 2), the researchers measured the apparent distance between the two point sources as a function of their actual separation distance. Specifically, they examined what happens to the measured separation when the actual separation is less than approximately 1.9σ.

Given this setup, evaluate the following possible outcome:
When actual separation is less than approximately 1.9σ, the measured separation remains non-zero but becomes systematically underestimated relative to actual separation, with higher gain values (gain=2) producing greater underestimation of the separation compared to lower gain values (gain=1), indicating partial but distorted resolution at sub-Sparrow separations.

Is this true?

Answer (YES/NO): YES